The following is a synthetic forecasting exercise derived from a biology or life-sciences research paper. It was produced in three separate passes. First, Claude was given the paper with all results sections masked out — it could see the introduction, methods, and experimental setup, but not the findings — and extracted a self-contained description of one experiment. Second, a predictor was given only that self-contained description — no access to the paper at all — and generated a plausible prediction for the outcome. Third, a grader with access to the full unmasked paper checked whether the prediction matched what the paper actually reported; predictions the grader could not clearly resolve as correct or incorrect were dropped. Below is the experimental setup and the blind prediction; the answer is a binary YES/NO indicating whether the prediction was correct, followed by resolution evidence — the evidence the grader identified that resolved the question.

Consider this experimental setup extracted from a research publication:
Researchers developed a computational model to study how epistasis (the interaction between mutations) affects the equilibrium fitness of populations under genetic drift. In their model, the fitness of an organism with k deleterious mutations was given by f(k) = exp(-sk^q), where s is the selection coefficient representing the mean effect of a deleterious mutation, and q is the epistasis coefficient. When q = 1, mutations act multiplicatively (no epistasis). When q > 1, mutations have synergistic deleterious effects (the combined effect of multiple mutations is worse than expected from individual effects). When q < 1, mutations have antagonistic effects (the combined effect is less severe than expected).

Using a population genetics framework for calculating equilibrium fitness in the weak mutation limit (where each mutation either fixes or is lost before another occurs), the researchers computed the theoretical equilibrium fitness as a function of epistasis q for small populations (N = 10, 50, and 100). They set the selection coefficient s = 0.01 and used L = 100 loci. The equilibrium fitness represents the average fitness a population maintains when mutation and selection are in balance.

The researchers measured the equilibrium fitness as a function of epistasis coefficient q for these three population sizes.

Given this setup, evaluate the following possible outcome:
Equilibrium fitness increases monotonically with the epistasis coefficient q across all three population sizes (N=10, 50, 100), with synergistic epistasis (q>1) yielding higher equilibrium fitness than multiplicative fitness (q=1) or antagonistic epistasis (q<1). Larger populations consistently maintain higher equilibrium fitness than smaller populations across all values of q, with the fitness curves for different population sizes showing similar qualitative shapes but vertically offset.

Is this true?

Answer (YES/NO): NO